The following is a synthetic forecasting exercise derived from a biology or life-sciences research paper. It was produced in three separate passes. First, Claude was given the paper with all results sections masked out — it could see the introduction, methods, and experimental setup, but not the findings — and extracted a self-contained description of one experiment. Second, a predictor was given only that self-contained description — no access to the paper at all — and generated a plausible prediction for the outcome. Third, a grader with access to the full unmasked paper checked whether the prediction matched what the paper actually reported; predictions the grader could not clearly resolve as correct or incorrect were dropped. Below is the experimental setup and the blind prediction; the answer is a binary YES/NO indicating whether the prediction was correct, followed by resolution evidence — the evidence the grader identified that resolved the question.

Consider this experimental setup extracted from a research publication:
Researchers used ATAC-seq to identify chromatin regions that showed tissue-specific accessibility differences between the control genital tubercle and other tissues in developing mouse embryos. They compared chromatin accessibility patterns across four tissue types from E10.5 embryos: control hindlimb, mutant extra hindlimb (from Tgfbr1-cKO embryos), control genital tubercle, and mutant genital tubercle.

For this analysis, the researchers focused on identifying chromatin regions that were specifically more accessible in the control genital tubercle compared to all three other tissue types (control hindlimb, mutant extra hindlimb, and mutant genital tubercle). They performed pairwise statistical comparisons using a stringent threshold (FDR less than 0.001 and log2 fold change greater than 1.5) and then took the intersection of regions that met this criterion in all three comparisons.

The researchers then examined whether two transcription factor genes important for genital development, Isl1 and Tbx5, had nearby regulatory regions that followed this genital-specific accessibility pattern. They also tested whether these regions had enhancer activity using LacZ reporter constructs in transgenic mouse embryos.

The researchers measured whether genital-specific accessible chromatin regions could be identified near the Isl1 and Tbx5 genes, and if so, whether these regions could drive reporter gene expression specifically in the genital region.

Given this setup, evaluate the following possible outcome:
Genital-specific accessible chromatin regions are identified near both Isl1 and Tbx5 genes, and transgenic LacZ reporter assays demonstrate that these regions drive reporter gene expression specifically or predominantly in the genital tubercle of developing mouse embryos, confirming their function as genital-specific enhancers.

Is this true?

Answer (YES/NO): YES